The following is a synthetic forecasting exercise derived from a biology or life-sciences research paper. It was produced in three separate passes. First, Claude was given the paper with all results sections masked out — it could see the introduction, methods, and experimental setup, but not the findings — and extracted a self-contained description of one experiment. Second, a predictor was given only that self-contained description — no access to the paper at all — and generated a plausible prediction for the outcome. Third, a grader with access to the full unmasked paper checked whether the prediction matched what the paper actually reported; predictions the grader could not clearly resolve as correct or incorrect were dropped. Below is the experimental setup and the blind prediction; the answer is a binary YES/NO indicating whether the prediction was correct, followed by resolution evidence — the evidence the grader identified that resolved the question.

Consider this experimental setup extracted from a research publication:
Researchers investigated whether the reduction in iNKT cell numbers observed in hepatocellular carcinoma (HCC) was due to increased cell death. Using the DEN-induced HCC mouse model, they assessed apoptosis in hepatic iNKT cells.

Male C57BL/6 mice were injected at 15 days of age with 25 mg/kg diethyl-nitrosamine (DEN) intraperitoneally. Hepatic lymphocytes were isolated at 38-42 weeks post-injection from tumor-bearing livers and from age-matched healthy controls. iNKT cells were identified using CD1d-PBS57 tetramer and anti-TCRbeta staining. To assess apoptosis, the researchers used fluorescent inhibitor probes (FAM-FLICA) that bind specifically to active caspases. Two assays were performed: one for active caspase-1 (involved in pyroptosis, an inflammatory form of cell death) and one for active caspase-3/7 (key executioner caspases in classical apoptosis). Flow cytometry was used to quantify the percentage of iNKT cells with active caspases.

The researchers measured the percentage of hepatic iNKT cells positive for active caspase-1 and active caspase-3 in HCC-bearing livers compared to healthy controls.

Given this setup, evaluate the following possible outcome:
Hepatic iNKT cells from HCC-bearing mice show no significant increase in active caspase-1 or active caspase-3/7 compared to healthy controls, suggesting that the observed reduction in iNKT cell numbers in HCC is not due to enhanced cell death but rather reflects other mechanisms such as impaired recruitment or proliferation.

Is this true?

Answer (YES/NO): NO